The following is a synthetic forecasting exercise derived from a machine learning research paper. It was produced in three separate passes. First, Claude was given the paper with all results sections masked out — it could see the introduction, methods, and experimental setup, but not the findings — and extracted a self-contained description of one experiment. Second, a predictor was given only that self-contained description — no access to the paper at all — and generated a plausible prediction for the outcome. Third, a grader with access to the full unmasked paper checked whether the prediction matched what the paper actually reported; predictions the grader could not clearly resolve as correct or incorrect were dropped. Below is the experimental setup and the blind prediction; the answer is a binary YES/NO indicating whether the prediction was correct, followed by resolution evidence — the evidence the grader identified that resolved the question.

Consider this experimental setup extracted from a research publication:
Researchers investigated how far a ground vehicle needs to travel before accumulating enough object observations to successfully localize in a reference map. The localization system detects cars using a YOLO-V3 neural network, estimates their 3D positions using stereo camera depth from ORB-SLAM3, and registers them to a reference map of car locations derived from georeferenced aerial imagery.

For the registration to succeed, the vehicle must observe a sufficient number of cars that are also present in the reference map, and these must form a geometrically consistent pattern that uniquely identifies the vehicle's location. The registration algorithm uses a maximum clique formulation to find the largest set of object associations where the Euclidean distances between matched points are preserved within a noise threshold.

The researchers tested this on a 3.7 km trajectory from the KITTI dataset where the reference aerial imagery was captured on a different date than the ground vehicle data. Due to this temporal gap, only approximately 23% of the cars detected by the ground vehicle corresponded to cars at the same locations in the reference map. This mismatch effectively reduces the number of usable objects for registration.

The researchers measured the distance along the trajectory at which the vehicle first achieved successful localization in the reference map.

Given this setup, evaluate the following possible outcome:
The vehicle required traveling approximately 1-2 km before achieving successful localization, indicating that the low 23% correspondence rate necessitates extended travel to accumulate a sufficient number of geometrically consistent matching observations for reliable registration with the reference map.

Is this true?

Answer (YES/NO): NO